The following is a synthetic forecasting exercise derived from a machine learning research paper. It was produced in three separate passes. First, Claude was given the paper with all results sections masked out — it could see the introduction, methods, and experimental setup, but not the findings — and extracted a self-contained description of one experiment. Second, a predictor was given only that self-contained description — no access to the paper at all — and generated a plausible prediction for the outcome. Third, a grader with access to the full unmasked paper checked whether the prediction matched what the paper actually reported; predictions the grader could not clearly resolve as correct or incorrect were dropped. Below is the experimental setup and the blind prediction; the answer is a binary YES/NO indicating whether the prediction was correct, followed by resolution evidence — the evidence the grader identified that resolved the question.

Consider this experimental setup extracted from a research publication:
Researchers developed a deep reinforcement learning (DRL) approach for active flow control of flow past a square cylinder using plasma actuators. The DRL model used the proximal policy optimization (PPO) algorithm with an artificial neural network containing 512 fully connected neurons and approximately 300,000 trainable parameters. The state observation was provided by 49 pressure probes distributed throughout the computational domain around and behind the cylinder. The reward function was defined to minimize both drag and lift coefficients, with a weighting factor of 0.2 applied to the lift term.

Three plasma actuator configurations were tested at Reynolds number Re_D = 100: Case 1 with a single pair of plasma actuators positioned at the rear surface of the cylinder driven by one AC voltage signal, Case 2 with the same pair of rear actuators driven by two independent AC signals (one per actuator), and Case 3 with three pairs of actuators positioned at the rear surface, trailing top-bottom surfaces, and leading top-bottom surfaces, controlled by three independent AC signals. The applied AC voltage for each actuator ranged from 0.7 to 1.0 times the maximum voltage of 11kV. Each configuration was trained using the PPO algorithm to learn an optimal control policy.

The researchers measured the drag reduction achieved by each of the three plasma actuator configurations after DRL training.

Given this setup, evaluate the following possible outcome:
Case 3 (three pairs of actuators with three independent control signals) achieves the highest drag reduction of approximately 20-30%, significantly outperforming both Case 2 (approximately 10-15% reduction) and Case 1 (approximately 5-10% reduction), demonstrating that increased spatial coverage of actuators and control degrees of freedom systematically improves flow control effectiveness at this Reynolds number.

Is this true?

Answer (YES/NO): NO